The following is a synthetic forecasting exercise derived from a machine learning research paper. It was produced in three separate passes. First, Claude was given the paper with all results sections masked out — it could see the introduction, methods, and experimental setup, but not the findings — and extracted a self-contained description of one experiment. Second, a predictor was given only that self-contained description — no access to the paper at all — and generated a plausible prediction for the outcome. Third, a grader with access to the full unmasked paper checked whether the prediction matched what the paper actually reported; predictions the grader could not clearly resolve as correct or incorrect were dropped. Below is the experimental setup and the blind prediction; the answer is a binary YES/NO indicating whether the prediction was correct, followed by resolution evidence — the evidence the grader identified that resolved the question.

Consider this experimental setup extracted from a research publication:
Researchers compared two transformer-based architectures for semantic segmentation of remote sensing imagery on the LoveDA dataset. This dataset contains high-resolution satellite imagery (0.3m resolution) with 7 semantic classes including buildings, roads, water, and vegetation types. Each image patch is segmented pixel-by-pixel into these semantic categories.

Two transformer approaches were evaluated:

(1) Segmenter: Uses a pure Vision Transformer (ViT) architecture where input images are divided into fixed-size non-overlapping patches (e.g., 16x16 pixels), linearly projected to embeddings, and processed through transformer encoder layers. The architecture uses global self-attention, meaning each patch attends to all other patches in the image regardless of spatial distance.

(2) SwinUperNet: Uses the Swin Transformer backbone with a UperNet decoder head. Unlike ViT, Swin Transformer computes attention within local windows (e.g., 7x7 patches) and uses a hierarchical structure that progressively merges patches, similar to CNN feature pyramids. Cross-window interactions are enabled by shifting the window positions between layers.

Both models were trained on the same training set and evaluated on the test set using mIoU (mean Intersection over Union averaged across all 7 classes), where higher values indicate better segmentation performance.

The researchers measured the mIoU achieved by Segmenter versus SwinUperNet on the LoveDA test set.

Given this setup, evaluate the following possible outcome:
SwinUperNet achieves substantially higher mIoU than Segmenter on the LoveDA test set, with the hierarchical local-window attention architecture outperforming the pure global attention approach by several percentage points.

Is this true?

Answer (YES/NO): NO